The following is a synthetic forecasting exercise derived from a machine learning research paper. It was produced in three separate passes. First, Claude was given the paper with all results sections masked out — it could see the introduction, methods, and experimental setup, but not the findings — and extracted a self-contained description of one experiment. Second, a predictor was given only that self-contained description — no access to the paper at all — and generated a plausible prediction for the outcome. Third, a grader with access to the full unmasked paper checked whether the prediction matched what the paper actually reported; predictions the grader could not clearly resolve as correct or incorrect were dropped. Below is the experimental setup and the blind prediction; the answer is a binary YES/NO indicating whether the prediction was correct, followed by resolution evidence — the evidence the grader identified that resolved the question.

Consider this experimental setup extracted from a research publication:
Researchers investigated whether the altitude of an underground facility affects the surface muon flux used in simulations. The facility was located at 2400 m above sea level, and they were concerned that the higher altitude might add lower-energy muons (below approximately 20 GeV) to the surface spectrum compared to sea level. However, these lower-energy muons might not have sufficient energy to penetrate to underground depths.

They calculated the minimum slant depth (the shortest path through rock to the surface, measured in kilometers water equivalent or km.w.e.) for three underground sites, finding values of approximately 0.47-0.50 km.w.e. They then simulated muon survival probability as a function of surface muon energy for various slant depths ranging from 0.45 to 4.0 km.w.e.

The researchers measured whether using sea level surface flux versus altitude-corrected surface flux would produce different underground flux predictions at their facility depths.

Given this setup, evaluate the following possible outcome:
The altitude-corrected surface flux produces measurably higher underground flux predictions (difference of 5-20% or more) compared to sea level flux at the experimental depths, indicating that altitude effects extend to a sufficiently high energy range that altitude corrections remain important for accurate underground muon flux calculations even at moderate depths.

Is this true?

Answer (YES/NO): NO